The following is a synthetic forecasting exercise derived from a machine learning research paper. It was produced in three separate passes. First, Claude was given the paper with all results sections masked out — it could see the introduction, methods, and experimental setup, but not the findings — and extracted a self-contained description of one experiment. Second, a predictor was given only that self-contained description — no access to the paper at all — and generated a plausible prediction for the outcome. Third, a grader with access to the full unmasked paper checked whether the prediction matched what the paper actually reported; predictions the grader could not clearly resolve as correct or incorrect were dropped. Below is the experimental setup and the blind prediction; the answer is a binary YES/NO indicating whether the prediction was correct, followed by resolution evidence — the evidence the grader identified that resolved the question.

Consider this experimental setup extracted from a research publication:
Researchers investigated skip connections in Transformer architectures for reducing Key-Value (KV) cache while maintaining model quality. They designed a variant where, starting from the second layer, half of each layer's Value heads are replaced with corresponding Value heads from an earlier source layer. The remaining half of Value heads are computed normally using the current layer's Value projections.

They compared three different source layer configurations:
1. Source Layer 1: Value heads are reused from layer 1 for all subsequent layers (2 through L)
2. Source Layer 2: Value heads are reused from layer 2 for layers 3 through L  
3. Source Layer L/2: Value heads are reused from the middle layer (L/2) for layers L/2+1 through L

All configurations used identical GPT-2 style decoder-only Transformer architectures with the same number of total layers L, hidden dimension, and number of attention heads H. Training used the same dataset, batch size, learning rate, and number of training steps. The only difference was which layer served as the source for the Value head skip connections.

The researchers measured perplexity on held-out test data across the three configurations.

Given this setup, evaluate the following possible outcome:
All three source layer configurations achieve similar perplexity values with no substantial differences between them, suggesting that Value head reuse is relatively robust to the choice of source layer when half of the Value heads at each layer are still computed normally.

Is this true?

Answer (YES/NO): NO